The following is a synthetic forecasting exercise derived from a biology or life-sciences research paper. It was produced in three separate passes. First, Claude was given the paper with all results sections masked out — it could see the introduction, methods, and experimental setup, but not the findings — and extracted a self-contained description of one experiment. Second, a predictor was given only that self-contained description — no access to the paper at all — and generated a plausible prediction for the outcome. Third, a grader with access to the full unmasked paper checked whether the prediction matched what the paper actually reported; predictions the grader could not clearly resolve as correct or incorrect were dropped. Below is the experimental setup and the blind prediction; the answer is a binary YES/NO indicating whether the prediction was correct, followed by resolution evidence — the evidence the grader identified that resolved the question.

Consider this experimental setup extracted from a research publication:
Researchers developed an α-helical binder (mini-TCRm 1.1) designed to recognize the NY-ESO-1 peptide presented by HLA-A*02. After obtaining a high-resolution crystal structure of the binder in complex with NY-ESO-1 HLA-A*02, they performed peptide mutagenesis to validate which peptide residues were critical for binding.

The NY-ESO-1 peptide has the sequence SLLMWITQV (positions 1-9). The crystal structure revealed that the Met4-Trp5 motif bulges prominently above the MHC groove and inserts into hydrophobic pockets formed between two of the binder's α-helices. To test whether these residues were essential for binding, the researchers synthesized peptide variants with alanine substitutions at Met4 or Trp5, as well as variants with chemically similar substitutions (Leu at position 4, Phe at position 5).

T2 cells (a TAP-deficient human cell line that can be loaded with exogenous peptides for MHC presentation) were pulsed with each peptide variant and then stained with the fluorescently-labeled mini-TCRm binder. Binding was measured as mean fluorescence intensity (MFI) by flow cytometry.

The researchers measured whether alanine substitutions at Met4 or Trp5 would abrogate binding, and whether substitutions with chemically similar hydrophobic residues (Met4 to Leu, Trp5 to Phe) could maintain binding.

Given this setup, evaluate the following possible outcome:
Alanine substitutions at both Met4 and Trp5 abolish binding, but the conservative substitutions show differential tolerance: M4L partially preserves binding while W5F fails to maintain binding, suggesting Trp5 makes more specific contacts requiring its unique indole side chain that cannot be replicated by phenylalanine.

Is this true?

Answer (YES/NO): NO